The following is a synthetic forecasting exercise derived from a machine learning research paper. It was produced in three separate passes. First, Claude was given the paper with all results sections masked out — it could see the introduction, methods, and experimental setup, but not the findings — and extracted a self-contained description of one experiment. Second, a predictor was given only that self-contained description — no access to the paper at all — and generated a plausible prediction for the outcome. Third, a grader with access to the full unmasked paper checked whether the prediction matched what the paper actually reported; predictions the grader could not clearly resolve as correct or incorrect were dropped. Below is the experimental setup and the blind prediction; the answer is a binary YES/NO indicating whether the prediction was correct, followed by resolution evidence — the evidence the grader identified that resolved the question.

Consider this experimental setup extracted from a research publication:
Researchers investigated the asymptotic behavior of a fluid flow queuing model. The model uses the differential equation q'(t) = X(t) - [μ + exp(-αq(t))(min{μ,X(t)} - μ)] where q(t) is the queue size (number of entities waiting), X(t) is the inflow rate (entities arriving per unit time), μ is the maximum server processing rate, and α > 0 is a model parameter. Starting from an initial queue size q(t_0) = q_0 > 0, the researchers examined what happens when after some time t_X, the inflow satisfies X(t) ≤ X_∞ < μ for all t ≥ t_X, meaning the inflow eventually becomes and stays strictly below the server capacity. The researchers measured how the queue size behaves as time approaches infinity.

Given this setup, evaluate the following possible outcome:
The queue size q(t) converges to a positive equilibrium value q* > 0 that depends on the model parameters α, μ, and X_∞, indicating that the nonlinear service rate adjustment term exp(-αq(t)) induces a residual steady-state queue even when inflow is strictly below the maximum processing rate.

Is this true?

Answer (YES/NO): NO